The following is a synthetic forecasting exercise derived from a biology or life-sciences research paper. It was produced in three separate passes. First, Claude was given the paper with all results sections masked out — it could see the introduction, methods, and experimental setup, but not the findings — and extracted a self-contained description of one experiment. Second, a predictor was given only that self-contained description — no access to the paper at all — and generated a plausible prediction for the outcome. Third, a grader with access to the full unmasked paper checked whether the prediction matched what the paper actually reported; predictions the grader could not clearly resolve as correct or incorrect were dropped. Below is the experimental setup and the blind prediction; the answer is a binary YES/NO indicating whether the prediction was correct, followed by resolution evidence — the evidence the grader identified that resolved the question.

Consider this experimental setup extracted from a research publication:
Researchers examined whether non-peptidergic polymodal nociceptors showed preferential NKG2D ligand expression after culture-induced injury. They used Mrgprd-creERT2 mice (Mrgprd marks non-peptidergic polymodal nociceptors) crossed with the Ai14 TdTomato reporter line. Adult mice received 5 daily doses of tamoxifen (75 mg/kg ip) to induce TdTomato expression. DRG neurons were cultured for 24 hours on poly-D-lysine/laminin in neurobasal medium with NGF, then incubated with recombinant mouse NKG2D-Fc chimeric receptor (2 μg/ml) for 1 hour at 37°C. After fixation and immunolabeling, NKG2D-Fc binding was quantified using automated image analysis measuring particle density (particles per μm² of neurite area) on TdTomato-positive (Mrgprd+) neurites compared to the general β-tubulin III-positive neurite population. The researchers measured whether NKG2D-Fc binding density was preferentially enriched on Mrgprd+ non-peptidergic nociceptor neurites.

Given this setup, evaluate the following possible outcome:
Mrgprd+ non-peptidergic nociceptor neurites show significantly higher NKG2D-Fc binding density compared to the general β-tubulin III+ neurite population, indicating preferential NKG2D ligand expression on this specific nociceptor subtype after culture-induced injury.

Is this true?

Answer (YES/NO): YES